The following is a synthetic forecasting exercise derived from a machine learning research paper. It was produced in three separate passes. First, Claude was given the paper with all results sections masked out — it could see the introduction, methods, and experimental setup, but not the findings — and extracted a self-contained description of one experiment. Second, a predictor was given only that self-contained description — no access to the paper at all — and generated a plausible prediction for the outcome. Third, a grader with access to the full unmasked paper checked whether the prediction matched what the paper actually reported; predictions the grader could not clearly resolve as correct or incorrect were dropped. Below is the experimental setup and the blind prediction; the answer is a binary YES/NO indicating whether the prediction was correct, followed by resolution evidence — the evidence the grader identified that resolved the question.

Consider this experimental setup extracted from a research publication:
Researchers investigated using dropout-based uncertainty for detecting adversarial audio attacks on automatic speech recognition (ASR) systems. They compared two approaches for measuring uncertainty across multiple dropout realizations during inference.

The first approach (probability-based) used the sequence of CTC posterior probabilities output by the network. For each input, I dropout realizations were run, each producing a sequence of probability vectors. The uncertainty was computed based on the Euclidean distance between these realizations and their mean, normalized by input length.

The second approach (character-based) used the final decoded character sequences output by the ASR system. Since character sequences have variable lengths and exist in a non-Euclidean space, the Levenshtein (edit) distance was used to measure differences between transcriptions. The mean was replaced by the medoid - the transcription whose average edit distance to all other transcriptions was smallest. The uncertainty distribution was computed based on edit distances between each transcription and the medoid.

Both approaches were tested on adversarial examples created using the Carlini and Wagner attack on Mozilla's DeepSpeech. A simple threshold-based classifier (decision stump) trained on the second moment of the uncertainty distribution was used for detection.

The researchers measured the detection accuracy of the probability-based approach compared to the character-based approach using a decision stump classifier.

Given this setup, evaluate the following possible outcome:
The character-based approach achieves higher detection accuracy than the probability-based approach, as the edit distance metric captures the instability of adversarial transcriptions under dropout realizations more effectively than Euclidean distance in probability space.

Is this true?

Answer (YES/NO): YES